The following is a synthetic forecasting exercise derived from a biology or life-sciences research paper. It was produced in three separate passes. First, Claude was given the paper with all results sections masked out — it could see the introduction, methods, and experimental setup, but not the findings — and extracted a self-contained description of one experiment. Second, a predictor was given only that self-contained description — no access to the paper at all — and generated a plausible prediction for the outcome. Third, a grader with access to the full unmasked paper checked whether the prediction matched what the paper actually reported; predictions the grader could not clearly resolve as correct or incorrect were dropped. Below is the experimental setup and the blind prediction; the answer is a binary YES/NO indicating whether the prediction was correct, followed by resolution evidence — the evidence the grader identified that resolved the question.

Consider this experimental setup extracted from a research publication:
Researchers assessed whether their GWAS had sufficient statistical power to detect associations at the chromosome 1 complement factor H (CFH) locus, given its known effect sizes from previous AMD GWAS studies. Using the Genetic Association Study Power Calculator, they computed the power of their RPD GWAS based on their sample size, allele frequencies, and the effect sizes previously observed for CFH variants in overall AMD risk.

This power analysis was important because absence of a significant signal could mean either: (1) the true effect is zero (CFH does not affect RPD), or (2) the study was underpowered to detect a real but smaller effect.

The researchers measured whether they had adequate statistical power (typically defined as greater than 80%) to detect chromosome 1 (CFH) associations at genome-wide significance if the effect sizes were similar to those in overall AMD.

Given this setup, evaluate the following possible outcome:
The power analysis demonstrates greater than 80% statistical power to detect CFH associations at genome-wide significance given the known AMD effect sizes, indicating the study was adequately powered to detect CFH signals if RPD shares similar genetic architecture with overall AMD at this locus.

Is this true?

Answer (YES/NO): YES